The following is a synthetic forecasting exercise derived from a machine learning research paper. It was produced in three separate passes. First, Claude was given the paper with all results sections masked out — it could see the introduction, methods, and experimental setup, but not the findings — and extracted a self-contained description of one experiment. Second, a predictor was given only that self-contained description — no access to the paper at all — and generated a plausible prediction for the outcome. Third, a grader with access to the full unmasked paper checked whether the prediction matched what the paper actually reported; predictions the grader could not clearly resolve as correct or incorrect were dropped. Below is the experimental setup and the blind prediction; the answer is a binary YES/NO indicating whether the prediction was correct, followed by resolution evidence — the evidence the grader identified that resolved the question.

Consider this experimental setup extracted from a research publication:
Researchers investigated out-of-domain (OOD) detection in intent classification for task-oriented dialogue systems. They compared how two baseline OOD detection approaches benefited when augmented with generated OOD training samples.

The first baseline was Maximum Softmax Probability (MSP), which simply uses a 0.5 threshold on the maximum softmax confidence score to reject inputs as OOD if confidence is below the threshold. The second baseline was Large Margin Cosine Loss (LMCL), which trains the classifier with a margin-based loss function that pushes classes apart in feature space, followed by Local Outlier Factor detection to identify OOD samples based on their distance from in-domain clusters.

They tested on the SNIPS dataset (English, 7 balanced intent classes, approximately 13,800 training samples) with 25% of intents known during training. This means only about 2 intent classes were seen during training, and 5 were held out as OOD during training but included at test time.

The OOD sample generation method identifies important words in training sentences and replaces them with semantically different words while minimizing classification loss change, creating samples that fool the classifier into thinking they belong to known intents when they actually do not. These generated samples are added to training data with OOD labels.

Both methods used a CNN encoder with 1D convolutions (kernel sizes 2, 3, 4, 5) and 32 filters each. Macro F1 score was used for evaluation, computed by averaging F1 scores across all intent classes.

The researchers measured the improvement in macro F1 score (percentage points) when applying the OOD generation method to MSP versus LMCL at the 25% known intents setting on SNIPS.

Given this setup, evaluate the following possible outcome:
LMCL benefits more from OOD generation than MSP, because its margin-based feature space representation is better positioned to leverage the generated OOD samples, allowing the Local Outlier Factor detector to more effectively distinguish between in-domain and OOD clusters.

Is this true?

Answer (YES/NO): NO